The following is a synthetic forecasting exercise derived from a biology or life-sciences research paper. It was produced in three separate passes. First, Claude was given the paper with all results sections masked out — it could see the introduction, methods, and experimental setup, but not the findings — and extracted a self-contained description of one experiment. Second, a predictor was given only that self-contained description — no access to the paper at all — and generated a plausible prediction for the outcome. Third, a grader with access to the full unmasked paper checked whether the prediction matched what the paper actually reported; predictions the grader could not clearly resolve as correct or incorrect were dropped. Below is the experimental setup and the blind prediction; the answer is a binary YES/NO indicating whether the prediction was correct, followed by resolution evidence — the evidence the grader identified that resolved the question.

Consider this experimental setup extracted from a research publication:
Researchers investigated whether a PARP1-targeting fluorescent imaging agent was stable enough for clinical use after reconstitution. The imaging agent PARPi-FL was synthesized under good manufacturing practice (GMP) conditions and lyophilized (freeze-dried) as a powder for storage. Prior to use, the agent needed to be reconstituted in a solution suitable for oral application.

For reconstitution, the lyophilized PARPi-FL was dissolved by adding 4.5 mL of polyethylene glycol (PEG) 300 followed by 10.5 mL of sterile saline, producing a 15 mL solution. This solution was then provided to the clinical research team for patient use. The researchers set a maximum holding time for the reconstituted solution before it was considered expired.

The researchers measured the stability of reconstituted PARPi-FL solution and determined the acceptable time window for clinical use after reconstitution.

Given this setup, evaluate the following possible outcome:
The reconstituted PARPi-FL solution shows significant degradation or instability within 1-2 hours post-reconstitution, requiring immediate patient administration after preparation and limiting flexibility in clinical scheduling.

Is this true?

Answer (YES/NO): NO